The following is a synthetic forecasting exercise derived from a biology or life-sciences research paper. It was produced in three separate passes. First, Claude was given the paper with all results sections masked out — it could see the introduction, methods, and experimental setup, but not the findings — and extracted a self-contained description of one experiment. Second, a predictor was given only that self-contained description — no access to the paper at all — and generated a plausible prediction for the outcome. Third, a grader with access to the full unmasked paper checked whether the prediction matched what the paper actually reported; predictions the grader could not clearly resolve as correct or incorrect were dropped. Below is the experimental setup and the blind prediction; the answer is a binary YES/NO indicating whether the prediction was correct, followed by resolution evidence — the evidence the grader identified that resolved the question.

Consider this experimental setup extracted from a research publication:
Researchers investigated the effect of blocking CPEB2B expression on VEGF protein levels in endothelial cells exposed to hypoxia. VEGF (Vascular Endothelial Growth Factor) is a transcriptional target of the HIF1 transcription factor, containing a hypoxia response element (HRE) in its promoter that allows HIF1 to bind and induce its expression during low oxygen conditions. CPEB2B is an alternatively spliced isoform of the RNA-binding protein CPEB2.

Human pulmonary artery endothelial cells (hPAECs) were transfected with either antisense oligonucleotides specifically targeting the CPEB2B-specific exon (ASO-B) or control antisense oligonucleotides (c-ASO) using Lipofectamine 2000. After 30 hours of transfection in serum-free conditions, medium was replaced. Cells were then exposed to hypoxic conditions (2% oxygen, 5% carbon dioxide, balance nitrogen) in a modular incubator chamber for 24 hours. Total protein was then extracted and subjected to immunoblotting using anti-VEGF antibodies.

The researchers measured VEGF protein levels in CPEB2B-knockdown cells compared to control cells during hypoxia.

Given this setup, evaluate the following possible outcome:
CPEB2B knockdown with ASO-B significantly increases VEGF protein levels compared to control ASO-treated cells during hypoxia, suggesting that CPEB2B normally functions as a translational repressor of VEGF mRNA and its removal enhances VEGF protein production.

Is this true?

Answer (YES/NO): NO